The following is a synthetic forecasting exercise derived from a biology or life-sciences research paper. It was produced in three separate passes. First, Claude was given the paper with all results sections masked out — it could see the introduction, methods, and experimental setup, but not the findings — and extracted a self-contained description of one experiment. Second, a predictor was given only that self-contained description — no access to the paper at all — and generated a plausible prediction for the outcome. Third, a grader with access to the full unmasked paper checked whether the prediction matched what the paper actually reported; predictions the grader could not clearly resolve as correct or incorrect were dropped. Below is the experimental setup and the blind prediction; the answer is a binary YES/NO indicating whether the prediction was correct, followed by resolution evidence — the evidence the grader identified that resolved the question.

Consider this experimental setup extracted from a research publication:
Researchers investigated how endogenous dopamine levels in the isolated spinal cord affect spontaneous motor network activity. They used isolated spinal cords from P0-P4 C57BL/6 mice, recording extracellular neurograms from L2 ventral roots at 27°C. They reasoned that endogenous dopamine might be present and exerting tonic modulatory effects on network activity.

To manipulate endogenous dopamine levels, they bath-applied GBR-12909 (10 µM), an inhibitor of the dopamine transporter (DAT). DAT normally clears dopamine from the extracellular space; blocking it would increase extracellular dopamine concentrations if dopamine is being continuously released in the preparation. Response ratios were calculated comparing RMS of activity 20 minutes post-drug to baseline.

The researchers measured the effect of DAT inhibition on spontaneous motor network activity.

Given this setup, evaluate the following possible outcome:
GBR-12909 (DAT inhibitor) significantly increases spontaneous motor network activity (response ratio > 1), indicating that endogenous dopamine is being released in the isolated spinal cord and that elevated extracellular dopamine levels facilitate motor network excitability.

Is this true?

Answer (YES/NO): NO